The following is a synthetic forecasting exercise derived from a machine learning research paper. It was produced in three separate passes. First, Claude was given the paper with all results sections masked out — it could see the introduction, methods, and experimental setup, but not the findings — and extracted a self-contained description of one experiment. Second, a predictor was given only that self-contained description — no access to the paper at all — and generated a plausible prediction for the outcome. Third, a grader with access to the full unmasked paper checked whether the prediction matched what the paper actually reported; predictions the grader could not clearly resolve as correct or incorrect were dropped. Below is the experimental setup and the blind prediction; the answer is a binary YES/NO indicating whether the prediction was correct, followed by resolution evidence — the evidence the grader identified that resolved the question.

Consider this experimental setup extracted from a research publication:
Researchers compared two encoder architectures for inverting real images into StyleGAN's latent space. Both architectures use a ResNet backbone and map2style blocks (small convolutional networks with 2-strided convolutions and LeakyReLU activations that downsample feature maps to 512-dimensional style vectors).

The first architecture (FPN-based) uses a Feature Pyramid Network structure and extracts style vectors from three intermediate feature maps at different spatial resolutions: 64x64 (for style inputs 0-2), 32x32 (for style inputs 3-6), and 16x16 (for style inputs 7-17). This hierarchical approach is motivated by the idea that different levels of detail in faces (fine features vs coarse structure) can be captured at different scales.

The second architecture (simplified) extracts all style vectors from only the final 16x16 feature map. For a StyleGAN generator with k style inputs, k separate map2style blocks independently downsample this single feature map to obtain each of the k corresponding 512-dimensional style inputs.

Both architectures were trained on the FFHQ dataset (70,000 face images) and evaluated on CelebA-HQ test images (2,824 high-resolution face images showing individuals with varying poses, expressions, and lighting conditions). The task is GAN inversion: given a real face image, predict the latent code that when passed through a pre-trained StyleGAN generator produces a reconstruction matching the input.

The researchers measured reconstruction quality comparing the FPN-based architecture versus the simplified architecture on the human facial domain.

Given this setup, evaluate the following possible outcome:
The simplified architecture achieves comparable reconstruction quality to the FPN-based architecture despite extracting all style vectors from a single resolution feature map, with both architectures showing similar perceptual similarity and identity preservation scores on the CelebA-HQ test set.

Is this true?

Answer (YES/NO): NO